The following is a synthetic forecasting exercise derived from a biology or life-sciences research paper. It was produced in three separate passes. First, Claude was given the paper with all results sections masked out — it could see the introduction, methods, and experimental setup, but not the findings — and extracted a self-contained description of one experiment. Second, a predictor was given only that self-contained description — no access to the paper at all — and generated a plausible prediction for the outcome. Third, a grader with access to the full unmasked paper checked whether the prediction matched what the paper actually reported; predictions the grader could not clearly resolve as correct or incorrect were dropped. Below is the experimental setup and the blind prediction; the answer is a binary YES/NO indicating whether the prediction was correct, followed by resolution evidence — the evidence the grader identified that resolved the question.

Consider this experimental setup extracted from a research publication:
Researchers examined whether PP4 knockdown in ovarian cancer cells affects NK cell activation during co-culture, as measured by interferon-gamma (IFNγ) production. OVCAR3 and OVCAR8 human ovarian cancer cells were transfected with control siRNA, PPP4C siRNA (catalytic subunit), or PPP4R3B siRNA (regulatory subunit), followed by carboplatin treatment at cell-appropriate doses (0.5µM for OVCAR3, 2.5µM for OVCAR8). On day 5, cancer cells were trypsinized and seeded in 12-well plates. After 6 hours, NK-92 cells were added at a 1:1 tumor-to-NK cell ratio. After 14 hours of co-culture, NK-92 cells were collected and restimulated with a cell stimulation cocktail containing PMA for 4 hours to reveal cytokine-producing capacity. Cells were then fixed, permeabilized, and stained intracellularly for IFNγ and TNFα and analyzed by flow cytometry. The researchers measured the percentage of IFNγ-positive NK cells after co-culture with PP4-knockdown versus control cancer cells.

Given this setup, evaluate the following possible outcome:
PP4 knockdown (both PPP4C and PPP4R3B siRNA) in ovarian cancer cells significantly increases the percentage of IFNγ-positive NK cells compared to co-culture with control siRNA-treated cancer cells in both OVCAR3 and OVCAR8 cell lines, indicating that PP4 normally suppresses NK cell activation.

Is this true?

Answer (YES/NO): YES